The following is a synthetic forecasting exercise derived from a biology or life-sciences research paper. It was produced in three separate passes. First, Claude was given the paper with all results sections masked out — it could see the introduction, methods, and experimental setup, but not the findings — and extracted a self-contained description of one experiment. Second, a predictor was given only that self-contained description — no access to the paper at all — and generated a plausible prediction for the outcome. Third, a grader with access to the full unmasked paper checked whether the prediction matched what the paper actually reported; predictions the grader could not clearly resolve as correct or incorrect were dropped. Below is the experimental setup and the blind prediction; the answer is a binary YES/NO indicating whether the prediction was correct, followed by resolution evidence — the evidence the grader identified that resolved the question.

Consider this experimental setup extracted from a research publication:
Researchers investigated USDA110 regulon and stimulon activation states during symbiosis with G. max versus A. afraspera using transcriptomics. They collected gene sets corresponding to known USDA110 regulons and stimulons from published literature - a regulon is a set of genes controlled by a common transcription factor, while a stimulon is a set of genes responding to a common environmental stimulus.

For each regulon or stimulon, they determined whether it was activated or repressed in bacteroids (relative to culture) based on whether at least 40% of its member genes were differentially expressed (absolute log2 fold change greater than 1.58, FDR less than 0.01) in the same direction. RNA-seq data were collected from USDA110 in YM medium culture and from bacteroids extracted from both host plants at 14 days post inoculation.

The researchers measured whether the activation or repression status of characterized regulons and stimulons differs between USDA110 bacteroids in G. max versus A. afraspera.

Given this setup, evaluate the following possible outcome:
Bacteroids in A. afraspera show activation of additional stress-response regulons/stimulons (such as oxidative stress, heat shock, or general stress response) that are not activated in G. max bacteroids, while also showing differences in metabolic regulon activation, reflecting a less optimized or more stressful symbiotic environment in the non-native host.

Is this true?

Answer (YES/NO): NO